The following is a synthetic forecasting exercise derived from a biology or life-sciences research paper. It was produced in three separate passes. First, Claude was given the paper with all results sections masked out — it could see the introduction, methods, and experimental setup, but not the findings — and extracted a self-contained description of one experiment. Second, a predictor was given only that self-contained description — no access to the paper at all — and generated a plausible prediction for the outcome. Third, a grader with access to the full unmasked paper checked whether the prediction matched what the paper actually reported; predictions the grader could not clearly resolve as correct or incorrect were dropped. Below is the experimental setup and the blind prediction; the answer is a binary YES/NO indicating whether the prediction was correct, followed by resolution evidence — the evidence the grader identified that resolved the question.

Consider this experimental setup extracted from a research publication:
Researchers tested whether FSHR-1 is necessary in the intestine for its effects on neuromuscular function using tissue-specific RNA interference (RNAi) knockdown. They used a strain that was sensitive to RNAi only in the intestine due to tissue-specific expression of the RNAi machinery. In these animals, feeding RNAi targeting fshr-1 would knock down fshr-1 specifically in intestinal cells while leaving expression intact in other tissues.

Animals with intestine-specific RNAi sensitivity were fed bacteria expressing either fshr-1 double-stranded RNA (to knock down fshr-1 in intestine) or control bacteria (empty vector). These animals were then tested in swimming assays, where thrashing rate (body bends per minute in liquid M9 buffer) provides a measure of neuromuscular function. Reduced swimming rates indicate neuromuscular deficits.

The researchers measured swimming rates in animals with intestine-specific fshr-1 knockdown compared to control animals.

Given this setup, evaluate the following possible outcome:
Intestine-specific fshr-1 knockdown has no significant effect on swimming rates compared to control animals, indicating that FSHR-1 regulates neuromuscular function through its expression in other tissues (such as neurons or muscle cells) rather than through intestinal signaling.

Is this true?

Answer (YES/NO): NO